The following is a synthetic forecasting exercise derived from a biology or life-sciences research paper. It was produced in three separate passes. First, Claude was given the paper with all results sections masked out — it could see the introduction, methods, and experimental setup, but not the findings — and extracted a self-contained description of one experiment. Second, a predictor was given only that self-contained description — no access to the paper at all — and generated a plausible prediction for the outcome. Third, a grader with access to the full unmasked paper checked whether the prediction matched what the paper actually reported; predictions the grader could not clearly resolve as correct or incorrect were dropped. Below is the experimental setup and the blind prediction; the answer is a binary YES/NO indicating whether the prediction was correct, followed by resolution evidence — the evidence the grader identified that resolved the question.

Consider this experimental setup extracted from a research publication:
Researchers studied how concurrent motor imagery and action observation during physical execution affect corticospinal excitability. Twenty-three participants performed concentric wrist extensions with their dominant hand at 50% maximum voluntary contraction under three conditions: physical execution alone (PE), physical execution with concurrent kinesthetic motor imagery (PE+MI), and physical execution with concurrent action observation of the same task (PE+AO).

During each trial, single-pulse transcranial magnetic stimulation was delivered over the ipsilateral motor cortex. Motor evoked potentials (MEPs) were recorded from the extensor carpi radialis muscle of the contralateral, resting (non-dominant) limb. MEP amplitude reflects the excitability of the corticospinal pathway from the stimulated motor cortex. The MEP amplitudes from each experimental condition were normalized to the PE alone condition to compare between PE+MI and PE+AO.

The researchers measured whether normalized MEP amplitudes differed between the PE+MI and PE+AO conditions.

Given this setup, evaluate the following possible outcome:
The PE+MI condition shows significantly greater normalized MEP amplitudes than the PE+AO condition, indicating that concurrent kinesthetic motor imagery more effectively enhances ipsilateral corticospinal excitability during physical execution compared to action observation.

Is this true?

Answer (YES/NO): NO